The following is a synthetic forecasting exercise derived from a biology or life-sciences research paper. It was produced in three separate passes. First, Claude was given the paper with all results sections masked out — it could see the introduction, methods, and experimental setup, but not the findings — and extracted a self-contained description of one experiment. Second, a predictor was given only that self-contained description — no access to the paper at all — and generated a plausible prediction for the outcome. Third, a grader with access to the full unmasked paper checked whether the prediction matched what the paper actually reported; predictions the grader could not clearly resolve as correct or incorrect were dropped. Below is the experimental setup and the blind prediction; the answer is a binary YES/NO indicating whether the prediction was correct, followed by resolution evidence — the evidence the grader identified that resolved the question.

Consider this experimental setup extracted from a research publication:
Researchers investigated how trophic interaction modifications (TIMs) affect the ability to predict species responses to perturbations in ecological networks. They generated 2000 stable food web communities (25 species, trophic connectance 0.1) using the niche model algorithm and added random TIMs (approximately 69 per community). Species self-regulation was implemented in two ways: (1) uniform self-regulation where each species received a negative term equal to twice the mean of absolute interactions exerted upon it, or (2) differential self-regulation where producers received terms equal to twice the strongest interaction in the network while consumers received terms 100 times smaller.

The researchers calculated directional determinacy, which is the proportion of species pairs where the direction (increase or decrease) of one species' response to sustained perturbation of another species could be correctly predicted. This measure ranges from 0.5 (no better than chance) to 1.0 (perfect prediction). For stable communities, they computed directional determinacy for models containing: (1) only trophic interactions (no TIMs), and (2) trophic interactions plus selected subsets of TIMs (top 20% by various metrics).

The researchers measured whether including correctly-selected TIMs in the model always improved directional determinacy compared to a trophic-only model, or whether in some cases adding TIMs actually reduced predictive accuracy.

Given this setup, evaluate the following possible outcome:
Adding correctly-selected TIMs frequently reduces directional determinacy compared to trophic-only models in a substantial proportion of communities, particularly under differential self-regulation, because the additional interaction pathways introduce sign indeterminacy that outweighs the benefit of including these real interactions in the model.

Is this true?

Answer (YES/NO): NO